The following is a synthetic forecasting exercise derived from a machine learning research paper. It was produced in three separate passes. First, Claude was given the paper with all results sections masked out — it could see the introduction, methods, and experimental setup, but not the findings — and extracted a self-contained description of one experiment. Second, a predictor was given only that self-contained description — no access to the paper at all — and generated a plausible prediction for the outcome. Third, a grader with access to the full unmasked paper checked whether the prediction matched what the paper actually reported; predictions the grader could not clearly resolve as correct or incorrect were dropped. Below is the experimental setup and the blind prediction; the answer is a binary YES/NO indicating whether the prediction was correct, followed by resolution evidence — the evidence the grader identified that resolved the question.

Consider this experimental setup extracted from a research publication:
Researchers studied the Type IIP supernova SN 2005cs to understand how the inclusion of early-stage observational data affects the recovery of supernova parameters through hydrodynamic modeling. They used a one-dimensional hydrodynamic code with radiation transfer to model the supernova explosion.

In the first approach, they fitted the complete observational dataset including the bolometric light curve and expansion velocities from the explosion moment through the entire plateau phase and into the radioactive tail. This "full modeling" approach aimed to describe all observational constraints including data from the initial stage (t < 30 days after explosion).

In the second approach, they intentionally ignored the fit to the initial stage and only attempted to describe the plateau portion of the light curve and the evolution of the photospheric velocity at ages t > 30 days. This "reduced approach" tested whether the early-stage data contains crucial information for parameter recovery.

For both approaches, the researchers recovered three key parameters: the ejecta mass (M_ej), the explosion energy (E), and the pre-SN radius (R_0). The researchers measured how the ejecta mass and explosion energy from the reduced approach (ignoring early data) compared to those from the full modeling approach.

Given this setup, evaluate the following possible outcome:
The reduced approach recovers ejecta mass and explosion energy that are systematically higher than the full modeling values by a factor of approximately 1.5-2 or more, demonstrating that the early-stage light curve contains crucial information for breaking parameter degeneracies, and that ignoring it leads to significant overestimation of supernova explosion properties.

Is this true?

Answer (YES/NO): NO